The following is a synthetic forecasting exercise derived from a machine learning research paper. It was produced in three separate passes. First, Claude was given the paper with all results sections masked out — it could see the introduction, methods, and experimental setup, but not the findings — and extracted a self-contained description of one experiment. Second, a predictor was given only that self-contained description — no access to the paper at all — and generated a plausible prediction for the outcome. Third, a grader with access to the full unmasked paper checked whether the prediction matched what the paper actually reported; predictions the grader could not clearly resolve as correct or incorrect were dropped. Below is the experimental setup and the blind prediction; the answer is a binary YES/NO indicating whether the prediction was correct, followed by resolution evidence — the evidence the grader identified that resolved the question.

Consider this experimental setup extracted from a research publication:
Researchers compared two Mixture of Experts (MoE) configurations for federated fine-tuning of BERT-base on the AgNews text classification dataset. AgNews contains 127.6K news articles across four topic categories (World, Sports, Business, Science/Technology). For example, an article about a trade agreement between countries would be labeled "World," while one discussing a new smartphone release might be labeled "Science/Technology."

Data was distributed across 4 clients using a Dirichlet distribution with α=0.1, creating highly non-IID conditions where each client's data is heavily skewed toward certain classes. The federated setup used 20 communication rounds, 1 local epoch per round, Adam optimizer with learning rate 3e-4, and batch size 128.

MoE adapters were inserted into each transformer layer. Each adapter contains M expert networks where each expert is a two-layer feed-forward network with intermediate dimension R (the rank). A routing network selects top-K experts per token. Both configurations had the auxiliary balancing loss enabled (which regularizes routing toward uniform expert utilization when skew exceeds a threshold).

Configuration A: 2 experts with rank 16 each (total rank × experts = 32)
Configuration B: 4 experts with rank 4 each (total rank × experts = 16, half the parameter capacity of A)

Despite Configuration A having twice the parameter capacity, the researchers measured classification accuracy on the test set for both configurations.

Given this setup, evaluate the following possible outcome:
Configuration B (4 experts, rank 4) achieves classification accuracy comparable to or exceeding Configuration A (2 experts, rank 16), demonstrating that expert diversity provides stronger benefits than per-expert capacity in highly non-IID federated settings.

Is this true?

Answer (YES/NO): YES